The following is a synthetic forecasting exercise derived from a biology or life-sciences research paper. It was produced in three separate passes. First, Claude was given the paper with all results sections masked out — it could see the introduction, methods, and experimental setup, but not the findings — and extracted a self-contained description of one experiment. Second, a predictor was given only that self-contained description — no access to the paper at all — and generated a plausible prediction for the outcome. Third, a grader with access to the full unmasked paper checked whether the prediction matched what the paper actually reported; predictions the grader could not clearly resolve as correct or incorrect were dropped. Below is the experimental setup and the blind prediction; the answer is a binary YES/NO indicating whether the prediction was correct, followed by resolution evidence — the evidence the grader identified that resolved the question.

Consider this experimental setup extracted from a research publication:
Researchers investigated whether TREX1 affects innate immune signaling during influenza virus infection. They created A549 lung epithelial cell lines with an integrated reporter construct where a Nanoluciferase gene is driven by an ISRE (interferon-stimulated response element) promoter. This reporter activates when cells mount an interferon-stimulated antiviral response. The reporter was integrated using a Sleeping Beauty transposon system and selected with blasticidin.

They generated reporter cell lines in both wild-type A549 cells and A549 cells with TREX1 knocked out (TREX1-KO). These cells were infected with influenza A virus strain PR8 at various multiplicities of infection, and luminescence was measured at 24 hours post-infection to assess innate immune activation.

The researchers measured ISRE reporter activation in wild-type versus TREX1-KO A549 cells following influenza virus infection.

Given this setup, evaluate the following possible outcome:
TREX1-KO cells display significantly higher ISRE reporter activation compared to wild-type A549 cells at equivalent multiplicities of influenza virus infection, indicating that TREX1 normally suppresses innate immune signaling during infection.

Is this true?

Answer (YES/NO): YES